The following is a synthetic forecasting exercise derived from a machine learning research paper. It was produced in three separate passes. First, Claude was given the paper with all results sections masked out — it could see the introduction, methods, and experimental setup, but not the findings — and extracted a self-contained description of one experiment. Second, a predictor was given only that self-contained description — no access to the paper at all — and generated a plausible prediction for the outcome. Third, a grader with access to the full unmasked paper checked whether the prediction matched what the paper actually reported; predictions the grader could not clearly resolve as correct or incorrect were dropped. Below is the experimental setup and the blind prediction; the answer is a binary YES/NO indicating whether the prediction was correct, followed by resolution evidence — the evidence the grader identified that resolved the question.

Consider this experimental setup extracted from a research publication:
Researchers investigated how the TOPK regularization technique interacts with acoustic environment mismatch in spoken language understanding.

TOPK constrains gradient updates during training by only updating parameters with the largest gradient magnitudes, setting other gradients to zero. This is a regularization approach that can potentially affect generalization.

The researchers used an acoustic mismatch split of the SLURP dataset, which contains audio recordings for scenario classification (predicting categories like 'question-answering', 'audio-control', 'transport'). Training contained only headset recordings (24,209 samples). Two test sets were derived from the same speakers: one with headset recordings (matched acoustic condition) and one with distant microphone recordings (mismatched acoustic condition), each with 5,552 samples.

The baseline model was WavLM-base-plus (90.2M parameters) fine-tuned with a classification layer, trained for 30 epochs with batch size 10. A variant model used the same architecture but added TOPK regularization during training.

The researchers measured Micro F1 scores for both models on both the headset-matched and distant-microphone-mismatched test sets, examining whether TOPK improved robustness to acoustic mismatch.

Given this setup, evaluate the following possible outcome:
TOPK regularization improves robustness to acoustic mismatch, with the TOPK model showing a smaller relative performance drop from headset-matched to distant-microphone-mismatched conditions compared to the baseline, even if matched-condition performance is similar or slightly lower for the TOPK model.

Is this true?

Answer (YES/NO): NO